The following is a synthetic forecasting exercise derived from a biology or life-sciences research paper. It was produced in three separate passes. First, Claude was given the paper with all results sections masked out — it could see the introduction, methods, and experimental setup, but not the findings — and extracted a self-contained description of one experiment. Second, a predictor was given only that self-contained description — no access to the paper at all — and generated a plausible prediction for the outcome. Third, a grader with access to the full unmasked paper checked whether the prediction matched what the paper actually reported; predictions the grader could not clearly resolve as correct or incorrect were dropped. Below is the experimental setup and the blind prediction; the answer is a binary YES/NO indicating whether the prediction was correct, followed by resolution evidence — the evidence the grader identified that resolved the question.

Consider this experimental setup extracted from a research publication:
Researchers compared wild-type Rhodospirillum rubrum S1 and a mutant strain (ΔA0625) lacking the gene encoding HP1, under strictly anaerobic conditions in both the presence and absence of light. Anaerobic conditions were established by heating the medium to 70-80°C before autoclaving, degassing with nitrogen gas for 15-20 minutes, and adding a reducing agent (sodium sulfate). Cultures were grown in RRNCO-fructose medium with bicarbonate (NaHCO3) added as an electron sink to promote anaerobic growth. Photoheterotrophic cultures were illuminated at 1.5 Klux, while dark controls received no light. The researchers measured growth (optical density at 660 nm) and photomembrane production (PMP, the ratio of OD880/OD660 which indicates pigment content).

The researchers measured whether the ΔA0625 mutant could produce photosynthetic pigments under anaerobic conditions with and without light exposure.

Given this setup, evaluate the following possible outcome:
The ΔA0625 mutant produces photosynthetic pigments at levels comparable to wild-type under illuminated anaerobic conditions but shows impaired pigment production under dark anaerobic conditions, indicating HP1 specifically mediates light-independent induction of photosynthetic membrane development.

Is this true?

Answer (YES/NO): YES